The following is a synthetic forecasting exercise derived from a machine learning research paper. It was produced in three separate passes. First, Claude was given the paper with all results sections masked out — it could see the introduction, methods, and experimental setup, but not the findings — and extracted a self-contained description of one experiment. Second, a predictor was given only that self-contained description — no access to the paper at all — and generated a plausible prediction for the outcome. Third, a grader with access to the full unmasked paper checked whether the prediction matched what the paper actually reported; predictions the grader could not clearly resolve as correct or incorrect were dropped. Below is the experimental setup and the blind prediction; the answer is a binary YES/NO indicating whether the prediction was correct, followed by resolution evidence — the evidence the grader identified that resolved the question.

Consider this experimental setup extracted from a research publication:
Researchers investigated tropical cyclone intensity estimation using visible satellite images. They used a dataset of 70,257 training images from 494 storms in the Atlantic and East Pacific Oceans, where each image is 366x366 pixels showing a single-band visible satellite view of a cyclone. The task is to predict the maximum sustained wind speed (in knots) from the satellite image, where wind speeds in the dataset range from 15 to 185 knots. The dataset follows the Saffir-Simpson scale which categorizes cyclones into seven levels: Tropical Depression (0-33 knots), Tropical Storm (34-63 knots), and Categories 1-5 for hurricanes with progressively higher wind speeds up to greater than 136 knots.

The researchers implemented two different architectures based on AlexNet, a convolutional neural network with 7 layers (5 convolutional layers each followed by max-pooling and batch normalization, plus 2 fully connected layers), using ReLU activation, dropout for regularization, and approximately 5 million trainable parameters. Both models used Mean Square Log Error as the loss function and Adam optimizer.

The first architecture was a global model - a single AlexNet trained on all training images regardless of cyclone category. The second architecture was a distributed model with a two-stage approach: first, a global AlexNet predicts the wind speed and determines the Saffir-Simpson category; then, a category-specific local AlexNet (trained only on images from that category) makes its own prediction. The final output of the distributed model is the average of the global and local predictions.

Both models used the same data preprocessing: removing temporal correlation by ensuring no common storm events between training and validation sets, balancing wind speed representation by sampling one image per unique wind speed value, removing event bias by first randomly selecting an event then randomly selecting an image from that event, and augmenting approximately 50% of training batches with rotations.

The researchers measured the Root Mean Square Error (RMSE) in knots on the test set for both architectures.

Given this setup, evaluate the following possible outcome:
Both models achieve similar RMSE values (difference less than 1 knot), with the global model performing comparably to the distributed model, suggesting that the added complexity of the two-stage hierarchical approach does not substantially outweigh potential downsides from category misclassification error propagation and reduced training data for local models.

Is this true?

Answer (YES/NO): YES